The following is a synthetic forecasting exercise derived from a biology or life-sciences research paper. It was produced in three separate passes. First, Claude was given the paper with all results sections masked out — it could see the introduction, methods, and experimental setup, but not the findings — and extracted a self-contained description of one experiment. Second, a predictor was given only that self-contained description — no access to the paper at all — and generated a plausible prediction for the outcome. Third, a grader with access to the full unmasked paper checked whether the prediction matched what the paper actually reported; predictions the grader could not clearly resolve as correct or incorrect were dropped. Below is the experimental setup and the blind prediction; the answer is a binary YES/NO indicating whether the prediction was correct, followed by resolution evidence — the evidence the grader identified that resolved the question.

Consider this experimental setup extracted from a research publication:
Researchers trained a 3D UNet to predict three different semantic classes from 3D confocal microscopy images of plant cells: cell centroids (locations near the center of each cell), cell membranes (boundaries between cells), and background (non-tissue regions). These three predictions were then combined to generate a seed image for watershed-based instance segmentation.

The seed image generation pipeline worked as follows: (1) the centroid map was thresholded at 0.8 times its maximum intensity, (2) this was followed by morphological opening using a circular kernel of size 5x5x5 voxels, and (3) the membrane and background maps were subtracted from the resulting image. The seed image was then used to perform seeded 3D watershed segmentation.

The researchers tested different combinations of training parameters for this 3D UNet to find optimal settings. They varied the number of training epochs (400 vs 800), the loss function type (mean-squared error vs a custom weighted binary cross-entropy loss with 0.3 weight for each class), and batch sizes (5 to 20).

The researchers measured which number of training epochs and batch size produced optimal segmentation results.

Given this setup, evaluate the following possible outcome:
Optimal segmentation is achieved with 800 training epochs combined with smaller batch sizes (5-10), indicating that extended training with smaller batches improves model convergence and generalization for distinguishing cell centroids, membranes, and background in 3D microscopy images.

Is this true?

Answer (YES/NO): NO